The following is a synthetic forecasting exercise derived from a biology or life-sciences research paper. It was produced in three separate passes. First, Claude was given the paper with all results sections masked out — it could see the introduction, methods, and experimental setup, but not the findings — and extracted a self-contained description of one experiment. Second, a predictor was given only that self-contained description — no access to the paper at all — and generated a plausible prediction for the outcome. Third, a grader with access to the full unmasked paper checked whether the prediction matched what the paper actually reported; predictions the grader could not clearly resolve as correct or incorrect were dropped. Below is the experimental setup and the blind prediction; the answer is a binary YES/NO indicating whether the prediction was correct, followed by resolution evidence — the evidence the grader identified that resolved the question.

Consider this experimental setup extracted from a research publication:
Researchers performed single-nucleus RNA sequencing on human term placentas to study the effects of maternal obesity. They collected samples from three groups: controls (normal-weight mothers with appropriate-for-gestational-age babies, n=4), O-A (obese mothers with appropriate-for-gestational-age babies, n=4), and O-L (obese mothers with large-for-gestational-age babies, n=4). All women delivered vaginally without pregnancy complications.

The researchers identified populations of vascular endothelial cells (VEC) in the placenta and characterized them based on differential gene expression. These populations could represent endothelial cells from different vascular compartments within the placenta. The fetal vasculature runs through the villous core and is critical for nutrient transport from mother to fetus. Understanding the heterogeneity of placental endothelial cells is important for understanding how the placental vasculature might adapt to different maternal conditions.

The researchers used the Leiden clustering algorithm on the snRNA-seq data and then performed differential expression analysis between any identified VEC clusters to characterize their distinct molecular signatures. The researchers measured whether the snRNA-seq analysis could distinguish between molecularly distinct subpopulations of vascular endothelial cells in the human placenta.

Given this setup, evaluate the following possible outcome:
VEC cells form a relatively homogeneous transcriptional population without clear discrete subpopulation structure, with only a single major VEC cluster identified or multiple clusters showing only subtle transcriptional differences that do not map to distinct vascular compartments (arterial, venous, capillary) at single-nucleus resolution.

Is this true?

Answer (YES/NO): NO